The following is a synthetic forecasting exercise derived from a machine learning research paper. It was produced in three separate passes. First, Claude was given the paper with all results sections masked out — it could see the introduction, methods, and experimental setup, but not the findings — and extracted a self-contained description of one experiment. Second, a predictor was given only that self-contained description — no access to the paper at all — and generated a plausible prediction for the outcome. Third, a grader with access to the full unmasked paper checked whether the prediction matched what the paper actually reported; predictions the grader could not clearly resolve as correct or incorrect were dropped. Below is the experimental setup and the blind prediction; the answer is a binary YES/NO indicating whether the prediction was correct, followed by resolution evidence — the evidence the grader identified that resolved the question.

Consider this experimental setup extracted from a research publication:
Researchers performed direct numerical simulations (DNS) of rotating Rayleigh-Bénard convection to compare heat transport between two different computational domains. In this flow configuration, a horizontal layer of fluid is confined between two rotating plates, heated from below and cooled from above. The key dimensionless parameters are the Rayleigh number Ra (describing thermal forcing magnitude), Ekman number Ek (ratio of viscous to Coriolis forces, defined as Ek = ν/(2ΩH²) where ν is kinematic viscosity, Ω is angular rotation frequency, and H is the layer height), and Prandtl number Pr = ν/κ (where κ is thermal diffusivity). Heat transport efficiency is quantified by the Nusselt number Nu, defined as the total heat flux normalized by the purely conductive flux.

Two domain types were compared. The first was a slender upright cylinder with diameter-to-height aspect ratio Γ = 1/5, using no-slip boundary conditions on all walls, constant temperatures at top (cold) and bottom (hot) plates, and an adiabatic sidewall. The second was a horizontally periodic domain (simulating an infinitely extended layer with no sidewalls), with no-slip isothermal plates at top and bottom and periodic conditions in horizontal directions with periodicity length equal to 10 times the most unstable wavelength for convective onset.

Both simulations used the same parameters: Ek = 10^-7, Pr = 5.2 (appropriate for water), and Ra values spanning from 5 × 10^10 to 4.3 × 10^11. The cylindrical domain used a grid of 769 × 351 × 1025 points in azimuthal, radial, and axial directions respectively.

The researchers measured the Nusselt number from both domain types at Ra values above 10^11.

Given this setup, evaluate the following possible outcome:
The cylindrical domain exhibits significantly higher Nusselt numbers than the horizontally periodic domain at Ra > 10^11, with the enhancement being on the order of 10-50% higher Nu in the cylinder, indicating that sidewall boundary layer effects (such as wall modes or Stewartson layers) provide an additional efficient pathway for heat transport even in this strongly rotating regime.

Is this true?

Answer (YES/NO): NO